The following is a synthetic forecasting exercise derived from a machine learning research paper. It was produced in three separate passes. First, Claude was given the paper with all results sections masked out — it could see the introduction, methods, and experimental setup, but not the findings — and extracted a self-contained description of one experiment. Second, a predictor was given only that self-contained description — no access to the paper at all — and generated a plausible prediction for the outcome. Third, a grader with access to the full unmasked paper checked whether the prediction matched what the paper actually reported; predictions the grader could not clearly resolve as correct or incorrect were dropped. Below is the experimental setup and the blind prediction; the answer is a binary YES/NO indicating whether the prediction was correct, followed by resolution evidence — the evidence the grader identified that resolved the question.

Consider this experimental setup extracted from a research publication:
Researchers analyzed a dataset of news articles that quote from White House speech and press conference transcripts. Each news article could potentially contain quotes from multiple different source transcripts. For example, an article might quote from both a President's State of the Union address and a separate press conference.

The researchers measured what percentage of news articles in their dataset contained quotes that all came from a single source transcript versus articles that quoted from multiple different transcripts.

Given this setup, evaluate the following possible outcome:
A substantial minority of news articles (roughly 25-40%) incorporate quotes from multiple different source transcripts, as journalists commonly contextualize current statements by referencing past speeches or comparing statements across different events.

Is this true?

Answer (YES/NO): NO